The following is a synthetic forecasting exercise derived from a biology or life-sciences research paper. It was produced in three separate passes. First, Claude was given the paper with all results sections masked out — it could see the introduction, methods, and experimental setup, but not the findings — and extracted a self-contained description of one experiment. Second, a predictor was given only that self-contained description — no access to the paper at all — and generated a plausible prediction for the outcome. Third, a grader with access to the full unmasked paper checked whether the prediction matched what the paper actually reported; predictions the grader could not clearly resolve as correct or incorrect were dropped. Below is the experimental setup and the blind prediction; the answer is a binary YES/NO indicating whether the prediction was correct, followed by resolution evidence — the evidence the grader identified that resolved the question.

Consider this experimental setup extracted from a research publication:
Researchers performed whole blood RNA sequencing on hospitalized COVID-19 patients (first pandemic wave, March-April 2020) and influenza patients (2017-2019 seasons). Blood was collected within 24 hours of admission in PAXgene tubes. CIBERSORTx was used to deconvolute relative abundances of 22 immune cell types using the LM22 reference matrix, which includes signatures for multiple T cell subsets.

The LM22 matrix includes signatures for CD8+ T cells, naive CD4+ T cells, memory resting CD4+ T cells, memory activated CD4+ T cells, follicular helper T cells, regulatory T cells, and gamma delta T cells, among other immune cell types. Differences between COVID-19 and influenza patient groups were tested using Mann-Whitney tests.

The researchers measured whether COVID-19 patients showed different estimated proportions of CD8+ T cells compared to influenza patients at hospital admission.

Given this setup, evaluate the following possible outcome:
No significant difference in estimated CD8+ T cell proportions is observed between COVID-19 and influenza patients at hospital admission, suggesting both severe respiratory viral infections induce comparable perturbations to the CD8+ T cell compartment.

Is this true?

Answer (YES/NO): NO